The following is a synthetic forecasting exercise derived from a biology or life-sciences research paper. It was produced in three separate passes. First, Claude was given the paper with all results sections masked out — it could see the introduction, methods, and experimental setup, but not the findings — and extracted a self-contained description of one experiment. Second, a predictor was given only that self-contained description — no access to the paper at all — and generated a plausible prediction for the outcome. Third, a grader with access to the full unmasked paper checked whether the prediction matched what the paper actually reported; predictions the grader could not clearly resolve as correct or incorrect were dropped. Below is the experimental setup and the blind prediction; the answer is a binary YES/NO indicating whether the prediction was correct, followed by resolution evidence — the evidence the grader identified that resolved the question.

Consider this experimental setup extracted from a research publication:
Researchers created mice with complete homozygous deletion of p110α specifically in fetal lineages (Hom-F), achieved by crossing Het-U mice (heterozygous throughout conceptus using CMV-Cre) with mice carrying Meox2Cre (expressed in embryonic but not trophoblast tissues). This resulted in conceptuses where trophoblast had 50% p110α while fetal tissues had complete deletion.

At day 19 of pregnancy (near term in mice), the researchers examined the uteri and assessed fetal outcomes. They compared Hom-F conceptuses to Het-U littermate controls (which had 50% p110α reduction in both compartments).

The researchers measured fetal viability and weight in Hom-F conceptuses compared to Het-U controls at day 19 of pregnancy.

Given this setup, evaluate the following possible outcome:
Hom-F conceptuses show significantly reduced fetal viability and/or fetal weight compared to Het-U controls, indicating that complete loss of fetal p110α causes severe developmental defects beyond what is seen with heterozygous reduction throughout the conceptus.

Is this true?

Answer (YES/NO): YES